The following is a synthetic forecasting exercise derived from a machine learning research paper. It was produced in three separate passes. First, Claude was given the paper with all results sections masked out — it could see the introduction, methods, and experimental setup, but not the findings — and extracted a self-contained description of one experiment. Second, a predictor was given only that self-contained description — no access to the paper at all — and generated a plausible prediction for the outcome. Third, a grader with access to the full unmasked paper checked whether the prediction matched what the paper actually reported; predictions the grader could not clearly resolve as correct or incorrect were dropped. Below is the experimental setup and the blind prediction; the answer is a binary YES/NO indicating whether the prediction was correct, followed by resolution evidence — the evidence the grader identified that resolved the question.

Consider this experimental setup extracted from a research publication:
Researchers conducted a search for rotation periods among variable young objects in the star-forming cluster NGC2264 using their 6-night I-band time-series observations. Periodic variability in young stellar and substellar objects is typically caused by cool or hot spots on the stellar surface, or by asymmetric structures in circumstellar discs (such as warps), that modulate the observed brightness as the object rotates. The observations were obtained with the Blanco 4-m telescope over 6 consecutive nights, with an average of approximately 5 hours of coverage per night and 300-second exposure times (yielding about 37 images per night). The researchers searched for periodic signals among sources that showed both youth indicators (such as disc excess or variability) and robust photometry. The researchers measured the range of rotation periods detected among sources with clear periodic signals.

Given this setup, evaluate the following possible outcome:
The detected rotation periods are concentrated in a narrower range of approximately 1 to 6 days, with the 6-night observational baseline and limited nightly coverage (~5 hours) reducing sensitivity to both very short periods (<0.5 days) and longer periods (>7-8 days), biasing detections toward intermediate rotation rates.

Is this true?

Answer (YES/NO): NO